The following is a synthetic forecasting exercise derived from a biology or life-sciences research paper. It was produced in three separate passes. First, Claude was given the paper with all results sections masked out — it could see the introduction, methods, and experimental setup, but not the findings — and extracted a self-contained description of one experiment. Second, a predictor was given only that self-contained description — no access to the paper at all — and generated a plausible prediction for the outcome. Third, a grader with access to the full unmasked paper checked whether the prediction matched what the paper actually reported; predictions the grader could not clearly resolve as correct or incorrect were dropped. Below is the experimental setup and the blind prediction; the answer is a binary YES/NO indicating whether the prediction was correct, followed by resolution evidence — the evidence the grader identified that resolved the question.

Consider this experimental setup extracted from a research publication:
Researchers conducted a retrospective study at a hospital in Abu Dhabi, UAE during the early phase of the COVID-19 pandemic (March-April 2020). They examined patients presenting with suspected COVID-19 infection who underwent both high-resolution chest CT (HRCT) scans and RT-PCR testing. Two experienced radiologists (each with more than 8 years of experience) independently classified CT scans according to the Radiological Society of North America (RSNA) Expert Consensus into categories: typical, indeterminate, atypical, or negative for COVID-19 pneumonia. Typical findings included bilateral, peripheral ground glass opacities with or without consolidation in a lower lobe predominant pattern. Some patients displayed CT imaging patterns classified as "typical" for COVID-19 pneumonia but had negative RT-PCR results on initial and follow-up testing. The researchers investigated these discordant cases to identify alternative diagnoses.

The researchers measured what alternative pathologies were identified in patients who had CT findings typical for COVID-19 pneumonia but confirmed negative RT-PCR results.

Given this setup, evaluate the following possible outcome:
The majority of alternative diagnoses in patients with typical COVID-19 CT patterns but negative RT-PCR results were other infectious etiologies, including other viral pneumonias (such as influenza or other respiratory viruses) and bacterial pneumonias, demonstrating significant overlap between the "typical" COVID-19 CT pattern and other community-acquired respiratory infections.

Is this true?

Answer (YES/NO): YES